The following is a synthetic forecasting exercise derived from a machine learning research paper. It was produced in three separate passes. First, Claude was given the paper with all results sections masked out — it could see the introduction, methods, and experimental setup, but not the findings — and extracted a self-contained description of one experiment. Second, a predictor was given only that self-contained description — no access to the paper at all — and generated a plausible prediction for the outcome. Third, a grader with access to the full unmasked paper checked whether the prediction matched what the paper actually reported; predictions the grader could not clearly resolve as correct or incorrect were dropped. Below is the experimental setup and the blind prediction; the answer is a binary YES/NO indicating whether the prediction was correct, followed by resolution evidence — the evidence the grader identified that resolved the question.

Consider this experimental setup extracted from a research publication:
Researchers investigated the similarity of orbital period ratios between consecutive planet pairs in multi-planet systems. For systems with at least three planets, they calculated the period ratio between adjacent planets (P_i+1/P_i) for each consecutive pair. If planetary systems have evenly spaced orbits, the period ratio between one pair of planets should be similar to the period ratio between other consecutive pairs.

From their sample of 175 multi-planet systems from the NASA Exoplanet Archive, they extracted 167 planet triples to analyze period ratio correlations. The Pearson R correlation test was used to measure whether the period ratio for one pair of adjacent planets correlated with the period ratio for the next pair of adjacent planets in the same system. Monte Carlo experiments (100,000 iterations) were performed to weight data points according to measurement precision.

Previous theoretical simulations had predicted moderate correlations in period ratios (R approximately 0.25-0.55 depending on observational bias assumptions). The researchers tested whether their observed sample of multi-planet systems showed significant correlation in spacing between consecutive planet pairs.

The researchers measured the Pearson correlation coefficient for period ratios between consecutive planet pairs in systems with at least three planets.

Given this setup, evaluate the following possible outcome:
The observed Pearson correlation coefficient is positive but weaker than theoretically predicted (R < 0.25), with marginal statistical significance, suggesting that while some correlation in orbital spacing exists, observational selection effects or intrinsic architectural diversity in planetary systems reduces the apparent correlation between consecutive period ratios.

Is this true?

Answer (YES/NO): NO